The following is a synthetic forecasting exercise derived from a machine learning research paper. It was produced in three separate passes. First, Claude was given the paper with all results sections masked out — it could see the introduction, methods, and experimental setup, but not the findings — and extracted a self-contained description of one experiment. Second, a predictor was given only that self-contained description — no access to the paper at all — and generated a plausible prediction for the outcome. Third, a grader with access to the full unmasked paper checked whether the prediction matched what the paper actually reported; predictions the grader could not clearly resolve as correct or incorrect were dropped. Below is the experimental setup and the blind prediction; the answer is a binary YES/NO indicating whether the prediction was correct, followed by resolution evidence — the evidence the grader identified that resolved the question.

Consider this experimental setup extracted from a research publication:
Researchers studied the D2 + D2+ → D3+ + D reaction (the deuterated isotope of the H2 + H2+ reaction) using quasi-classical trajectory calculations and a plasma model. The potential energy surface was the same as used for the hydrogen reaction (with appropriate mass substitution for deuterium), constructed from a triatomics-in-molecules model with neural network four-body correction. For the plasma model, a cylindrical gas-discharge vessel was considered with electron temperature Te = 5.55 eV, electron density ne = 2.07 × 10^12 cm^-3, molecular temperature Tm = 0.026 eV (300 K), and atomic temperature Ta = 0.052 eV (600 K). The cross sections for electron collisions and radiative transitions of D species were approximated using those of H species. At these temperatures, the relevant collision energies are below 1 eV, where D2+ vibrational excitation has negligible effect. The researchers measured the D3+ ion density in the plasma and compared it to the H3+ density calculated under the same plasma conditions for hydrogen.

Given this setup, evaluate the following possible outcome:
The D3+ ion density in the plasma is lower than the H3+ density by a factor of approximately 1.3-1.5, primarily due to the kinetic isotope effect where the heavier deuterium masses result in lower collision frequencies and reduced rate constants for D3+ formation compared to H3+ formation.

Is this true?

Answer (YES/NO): NO